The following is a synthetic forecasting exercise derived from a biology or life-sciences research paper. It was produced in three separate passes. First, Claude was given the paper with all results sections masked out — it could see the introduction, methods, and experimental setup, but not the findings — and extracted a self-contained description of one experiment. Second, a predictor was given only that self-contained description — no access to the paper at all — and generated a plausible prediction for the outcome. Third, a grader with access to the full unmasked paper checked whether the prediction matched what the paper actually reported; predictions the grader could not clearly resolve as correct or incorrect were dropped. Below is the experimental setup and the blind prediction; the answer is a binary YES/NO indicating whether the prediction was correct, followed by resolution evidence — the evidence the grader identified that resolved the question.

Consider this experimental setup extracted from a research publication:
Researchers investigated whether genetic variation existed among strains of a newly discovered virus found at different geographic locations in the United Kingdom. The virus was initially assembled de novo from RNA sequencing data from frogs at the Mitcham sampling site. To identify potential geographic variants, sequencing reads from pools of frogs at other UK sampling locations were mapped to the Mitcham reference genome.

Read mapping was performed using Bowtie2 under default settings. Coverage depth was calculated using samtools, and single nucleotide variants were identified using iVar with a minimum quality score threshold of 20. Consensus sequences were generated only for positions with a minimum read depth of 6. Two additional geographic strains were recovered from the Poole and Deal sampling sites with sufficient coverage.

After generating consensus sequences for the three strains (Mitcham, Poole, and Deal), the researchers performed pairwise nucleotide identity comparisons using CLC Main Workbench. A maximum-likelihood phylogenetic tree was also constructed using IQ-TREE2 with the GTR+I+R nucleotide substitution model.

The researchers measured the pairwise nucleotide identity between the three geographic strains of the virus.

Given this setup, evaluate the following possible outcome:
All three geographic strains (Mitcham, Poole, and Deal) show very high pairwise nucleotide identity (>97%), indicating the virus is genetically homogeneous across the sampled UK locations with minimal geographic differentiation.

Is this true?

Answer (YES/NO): NO